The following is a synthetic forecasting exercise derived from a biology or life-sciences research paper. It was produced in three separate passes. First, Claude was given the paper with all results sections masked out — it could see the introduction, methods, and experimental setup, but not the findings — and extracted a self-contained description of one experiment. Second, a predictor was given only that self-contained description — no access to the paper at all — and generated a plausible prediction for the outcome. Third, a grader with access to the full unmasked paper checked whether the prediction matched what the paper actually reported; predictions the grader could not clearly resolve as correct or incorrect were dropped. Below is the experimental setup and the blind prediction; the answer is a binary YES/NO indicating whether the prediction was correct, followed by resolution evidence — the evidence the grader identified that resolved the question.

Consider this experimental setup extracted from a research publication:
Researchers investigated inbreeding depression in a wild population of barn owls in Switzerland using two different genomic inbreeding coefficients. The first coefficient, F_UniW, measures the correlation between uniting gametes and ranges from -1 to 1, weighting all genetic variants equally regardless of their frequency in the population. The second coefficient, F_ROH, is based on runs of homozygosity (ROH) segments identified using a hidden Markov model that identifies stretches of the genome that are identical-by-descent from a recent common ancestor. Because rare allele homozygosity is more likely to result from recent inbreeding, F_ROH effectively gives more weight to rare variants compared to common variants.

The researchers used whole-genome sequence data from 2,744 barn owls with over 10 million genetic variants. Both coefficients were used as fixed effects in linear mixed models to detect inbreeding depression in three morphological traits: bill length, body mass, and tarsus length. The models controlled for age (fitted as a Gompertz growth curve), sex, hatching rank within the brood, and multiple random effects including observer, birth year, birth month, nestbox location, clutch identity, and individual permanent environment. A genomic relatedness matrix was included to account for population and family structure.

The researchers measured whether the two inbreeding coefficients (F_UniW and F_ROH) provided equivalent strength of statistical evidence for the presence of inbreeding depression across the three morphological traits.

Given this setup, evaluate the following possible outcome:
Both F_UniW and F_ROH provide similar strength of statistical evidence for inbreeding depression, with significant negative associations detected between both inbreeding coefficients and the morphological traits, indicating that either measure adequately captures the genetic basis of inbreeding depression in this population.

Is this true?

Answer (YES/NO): NO